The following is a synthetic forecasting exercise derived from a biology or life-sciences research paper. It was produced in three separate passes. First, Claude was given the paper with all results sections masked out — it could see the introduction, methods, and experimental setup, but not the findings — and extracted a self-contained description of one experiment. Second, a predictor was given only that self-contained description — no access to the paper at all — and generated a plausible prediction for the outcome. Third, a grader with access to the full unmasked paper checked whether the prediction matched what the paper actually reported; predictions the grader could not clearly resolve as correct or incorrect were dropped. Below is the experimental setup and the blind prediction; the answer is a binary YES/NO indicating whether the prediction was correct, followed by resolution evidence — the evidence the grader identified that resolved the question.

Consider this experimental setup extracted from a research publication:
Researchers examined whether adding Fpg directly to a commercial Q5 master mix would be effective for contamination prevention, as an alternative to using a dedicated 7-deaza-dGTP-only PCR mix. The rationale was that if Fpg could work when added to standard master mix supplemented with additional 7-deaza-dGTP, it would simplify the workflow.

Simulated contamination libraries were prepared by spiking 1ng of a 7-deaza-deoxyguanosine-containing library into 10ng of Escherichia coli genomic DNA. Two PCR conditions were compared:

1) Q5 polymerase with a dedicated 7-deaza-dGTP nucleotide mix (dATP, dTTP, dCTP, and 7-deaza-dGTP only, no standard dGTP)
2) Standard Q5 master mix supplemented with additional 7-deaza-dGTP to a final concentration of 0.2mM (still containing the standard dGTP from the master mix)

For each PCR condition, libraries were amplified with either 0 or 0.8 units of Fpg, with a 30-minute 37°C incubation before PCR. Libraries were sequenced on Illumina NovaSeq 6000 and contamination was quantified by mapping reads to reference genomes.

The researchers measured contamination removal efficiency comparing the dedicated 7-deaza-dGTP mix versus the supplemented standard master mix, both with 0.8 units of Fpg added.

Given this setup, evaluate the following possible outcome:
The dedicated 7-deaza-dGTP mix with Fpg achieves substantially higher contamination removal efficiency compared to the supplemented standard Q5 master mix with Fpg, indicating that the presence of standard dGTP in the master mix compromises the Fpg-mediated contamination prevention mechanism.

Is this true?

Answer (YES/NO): NO